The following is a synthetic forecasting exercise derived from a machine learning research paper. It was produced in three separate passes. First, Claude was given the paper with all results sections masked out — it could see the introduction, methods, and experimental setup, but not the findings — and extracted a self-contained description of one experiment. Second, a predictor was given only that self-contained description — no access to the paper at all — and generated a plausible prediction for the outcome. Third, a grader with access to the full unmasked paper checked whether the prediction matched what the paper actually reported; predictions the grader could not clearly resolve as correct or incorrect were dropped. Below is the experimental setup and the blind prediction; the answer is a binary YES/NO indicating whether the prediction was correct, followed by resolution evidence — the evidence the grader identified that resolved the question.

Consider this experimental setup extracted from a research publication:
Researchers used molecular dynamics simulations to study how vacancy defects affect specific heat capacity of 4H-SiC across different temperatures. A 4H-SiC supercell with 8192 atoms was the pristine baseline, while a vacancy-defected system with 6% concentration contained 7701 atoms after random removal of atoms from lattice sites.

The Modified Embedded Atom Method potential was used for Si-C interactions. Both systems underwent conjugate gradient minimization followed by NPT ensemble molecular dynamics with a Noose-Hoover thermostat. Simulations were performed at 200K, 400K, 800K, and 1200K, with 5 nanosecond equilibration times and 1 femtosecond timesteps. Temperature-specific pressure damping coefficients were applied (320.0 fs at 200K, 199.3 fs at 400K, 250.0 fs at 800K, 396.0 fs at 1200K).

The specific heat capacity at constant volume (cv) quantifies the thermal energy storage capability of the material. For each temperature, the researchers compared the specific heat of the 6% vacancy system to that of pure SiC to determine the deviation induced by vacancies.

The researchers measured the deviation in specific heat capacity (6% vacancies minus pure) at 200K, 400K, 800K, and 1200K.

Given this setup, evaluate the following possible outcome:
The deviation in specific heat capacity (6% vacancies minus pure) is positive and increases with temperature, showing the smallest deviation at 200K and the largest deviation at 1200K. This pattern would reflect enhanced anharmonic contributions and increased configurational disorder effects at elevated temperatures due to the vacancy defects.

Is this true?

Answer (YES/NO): NO